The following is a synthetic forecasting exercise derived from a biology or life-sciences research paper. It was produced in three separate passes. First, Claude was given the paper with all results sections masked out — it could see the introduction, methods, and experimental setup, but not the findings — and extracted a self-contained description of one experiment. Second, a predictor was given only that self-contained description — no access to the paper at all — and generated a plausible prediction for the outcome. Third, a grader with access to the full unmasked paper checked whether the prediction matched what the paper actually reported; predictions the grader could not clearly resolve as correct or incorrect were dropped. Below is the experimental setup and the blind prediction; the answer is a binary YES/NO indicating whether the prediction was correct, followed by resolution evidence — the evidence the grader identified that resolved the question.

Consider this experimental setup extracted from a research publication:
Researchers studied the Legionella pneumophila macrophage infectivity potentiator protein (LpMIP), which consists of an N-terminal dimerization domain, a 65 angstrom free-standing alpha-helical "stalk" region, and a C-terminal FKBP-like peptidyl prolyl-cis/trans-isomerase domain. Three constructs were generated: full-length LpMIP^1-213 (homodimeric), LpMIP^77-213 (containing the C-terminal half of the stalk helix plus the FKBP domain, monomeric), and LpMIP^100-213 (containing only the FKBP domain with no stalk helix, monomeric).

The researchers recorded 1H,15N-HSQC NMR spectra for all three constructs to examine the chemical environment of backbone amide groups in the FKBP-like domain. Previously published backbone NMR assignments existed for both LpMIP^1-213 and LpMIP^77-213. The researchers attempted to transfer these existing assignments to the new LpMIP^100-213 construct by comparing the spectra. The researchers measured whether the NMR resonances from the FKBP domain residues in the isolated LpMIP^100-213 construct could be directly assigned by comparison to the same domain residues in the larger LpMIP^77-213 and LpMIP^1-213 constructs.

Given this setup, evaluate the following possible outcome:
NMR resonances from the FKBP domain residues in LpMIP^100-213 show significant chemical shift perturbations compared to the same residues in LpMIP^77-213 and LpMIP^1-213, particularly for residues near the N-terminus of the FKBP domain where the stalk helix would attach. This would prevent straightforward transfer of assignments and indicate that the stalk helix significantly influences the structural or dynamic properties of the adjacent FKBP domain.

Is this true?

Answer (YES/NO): NO